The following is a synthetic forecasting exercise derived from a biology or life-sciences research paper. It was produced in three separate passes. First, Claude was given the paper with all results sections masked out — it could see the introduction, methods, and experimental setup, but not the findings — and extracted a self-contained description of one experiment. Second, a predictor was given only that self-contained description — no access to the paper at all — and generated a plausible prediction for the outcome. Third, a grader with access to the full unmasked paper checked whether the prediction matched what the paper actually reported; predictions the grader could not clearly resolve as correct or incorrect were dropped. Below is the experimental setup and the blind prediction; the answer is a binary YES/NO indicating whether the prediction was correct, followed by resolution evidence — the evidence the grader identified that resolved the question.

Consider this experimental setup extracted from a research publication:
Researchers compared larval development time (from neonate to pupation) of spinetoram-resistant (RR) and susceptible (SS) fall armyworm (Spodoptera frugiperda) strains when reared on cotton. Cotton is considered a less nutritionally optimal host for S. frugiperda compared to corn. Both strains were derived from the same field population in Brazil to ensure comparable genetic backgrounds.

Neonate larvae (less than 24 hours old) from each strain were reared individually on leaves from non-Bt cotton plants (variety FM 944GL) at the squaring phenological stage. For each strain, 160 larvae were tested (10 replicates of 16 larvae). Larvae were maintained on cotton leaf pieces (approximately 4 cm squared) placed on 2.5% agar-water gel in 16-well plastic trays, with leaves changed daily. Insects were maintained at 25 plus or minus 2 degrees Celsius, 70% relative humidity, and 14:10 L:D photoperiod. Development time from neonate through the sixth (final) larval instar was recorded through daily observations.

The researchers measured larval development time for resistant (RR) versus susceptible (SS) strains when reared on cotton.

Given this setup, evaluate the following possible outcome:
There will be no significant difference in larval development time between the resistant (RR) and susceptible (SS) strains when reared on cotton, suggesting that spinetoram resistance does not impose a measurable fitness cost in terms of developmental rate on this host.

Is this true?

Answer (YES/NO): NO